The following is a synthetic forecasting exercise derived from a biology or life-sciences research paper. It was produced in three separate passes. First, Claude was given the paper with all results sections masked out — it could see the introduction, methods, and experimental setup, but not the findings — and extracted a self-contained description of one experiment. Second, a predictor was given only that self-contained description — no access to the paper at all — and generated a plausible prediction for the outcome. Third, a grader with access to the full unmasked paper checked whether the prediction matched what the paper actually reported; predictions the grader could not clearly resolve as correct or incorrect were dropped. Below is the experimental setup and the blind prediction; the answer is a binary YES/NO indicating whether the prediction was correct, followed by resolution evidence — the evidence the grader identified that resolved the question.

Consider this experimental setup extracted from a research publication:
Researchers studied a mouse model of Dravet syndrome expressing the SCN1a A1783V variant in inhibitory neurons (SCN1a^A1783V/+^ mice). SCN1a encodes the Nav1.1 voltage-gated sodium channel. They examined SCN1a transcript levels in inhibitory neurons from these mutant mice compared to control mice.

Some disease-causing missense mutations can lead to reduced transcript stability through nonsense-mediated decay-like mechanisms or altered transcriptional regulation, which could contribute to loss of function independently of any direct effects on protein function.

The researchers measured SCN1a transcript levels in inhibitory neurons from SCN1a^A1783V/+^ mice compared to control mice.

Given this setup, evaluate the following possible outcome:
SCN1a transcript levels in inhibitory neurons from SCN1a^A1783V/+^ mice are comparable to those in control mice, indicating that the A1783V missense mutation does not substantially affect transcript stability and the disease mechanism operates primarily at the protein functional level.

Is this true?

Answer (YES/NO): NO